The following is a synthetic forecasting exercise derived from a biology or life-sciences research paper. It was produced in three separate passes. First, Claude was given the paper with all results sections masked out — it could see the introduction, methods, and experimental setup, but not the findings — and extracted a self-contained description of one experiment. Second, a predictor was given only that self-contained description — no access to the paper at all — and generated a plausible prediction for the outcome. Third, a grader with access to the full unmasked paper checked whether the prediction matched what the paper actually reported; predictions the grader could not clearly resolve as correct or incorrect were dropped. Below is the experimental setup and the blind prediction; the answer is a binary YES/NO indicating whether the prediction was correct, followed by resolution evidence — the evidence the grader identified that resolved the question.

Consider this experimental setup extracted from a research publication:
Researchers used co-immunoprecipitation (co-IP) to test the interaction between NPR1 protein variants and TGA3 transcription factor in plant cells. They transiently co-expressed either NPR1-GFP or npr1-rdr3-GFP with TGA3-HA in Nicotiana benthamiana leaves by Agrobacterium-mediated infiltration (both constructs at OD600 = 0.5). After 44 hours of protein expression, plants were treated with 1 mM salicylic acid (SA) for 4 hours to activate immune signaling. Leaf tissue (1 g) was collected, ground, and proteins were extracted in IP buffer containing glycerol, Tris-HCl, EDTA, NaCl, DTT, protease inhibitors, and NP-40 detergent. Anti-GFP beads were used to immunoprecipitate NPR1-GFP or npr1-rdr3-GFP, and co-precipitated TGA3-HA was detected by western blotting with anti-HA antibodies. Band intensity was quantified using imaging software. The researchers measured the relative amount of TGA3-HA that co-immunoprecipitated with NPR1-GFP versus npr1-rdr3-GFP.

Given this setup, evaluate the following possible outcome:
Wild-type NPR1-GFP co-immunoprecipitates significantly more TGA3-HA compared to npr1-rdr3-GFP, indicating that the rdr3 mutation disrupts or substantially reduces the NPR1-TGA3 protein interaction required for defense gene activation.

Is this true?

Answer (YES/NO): YES